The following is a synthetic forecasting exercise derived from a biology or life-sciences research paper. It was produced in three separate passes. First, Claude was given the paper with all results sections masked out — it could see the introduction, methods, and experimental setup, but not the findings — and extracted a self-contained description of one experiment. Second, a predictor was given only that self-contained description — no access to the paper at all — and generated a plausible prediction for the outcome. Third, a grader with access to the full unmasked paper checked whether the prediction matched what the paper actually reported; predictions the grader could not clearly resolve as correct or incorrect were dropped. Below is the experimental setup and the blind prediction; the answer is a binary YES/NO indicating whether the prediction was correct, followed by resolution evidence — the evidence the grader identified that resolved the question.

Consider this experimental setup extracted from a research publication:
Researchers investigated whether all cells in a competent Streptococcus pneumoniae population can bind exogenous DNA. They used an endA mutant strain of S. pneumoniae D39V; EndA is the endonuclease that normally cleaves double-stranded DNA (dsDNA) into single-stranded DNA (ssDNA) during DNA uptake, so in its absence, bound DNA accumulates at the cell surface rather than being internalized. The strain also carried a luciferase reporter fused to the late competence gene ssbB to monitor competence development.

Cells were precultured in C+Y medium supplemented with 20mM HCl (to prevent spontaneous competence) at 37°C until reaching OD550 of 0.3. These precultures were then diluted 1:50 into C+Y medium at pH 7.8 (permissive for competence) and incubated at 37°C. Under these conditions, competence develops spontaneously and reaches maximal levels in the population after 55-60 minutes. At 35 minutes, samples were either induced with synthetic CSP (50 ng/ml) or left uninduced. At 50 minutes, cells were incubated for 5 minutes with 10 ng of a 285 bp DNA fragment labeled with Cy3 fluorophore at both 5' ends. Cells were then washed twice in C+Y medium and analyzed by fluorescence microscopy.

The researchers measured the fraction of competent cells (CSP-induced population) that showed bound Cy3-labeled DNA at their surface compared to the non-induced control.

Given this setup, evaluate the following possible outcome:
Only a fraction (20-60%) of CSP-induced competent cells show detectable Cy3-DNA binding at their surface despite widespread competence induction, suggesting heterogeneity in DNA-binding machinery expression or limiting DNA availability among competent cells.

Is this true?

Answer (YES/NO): NO